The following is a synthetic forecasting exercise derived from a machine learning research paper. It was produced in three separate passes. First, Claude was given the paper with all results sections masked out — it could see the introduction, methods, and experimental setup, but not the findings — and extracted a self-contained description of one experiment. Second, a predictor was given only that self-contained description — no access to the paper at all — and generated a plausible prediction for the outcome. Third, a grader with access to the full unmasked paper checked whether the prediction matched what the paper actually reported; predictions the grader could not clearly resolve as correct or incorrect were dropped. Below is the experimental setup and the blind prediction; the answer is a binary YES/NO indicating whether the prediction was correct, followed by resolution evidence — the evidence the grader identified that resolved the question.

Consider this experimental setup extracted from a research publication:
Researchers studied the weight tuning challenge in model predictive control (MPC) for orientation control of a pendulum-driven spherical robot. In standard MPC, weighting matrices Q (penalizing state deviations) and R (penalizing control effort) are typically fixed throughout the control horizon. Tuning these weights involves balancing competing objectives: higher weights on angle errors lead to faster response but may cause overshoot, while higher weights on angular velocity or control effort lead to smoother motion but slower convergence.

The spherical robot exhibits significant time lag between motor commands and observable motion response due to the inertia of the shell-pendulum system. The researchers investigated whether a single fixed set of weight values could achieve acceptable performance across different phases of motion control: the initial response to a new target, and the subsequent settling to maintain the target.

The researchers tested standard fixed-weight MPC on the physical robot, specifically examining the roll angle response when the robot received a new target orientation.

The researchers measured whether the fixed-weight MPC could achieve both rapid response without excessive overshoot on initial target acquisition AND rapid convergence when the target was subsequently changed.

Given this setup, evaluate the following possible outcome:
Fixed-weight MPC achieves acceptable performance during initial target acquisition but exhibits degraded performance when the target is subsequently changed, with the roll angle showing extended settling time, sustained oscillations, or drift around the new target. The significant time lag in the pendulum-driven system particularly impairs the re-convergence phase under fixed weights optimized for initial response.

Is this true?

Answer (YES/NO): NO